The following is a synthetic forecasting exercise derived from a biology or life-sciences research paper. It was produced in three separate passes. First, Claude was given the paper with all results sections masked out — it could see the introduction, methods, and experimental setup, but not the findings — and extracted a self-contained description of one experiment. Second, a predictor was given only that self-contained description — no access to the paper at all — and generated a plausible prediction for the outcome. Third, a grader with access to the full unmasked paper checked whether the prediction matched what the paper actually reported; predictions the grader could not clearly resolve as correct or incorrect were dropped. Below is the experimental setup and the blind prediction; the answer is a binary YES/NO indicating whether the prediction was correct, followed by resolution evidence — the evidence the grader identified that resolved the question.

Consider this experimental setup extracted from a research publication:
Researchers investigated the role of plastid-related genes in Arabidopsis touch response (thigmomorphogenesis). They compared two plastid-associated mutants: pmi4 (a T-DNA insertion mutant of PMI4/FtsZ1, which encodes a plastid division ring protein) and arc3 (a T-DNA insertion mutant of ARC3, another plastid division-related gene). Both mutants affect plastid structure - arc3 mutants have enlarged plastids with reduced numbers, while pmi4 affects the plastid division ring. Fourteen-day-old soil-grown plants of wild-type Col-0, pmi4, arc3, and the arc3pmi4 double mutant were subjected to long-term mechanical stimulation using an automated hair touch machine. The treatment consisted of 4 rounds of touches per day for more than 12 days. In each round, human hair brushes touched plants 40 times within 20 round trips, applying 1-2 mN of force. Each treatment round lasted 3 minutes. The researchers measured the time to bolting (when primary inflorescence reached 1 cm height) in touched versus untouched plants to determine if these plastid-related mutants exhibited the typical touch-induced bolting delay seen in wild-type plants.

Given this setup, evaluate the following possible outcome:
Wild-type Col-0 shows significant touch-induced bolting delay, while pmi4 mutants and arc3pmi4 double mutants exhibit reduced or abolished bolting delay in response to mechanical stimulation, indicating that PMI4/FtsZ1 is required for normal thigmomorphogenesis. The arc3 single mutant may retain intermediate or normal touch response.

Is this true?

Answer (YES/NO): YES